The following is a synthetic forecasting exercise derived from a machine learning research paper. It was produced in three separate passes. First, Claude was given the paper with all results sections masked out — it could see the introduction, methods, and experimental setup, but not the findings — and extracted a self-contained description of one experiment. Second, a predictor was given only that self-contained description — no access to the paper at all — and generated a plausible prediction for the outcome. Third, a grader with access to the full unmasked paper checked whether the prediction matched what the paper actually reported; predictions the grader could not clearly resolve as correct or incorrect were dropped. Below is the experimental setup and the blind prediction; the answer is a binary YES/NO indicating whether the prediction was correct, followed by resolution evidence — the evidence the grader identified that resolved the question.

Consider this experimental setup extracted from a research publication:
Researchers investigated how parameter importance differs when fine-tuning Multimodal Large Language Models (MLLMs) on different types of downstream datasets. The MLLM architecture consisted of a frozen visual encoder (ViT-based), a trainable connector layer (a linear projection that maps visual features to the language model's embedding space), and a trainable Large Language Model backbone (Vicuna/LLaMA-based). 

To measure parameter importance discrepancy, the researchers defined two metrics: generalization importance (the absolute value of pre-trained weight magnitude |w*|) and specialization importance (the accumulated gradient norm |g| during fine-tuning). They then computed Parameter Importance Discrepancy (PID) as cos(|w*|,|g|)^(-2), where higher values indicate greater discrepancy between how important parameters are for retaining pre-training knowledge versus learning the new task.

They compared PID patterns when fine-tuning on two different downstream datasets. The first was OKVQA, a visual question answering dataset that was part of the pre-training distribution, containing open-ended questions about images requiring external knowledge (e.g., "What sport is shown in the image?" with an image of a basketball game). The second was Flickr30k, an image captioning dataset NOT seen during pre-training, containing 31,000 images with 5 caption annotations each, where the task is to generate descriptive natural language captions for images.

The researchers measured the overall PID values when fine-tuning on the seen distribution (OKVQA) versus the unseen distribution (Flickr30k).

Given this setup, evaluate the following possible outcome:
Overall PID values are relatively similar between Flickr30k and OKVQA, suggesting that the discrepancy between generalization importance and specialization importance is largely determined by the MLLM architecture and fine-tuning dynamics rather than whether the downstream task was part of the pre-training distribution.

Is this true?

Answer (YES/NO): NO